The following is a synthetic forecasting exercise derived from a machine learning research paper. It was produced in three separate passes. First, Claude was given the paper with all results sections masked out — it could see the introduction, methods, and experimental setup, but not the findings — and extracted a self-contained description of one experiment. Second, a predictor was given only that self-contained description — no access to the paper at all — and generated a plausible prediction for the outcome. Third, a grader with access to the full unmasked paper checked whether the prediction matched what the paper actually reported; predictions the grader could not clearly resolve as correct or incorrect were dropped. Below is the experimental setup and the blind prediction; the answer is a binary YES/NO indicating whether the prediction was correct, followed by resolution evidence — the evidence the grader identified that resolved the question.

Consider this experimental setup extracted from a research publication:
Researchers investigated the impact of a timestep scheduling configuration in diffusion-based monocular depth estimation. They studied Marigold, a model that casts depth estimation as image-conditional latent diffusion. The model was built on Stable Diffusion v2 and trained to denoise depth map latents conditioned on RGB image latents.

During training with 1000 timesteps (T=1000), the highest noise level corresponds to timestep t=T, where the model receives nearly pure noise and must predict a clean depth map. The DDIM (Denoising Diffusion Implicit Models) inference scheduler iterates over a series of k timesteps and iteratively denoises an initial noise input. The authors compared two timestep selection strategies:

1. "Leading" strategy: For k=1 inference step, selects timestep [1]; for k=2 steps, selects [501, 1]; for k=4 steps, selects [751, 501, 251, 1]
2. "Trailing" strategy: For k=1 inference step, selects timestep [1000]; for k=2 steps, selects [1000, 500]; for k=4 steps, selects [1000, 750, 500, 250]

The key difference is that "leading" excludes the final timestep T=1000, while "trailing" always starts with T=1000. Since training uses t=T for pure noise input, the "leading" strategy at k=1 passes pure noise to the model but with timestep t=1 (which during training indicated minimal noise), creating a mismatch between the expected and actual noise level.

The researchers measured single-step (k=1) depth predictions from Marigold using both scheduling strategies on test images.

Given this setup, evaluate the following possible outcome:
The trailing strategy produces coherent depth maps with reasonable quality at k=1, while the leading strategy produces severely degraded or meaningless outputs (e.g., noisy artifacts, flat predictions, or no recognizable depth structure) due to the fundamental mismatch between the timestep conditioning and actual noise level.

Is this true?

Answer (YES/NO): YES